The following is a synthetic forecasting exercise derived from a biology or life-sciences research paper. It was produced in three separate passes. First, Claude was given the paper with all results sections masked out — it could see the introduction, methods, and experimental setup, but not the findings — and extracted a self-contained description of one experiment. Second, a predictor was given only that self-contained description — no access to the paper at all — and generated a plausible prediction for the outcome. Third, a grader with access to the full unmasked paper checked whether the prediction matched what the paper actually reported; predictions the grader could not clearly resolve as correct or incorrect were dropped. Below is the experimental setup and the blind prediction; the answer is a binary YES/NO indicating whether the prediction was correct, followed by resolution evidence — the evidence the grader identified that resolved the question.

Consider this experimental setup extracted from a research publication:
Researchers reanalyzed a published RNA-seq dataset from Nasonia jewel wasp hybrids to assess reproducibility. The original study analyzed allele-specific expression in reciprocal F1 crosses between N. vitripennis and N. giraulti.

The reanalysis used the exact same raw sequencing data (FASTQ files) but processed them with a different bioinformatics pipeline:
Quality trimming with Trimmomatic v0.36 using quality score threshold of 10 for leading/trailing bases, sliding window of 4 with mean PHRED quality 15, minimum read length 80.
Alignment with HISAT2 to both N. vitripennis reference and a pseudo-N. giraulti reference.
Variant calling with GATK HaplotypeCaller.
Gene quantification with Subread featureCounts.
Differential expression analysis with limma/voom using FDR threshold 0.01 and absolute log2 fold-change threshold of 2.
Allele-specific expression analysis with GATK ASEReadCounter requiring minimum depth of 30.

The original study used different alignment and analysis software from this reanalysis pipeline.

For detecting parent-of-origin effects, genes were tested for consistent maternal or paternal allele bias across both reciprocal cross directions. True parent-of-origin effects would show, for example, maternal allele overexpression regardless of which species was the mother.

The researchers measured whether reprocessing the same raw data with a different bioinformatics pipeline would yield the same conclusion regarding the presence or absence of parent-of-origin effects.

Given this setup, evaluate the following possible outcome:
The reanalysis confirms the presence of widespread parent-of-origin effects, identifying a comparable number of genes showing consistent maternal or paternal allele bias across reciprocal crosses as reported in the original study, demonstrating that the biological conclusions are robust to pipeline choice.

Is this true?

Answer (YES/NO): NO